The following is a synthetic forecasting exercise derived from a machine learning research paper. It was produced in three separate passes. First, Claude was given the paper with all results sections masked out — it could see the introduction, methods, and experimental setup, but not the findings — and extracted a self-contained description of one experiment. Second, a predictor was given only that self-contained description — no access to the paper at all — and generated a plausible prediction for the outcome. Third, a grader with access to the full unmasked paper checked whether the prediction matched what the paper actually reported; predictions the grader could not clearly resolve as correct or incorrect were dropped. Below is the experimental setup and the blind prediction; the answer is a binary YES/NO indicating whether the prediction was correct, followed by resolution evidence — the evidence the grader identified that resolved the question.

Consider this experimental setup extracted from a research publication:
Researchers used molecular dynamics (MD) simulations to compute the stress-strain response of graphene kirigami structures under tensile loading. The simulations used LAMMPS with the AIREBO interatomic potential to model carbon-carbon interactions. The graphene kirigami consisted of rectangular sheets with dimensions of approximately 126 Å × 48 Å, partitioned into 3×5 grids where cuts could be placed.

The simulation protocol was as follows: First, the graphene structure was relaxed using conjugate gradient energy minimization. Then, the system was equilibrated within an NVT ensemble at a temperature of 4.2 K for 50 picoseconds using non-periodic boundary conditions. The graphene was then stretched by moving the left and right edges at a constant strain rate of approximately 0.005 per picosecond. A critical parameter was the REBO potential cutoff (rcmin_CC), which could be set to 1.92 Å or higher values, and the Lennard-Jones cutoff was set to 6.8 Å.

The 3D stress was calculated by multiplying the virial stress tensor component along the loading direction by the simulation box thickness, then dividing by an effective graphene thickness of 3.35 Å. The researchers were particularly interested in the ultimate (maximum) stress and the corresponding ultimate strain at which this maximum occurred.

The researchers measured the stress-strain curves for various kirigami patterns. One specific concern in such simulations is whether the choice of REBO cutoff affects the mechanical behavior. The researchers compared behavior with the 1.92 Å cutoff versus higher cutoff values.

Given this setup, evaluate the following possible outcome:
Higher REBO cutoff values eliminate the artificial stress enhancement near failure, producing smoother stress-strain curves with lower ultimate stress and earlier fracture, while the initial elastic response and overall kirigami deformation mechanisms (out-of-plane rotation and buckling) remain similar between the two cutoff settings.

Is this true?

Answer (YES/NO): NO